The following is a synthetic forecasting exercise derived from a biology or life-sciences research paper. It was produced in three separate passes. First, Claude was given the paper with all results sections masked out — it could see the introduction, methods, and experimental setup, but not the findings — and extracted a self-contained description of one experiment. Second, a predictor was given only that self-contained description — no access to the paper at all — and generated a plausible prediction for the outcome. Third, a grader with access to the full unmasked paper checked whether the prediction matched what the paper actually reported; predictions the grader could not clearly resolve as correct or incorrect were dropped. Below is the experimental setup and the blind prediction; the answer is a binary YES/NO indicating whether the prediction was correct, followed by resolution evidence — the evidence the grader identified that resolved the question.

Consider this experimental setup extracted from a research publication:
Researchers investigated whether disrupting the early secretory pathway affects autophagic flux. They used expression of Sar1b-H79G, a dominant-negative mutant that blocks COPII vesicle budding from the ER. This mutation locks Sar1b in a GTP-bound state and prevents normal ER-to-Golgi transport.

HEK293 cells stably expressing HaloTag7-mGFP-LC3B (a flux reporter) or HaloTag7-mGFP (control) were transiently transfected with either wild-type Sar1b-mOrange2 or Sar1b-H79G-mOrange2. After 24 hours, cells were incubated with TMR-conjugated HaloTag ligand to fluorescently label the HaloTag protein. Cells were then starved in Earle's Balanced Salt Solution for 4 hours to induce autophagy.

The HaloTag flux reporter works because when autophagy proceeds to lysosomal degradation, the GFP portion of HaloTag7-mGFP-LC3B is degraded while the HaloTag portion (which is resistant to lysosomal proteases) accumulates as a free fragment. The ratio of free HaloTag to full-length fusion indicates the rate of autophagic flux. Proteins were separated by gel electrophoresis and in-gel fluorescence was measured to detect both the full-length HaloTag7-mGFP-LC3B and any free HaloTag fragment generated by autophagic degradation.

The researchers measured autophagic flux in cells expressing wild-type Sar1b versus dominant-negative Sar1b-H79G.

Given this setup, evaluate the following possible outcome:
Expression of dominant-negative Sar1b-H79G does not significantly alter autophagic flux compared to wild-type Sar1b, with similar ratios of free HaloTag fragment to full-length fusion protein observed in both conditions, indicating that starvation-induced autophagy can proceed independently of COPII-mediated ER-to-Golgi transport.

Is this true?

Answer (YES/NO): NO